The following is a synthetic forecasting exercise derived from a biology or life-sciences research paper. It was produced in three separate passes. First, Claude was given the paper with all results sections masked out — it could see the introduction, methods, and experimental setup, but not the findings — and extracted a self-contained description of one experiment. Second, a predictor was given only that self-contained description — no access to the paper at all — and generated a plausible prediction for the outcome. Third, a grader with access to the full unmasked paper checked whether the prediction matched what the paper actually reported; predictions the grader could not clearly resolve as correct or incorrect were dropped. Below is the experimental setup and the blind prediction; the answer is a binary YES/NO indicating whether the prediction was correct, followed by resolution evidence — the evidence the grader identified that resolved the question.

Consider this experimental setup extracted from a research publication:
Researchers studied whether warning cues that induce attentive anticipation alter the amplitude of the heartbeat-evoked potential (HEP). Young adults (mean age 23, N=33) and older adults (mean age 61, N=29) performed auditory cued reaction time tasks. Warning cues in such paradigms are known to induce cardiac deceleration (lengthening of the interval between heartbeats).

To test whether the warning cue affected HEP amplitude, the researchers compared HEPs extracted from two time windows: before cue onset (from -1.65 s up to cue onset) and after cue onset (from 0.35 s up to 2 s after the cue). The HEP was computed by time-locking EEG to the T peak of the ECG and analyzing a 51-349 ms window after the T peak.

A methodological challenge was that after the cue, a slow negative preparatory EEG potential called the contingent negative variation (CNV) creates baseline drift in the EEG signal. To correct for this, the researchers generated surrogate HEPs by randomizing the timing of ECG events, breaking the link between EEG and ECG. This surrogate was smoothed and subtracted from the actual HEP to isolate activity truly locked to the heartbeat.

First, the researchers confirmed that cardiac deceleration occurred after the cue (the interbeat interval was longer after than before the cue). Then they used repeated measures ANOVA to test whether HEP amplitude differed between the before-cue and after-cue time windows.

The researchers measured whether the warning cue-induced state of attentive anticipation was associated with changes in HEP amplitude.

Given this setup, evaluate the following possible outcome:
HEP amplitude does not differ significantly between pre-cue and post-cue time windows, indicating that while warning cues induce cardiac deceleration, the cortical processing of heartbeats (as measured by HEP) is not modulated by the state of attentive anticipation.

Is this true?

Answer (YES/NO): YES